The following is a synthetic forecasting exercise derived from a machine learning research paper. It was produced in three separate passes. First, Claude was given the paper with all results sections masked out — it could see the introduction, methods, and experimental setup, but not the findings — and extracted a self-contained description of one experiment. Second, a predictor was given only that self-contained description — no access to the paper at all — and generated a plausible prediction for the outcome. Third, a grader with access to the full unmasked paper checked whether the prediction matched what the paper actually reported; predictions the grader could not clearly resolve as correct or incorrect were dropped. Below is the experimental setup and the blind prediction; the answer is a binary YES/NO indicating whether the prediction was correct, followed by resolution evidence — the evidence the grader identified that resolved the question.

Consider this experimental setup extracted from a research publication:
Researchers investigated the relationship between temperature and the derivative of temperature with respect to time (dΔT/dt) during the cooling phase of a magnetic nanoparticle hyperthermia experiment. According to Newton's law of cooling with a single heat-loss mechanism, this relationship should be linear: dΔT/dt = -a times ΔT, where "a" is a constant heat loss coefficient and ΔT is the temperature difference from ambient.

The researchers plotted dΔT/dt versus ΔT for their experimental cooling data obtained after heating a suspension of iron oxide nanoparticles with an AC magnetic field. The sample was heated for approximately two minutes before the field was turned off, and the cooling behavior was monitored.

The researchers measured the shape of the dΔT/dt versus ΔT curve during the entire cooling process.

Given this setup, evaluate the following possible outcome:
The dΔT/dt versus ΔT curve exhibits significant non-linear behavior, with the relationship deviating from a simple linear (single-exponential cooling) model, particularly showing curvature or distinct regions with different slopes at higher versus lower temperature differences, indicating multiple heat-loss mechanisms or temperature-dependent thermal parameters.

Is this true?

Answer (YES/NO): YES